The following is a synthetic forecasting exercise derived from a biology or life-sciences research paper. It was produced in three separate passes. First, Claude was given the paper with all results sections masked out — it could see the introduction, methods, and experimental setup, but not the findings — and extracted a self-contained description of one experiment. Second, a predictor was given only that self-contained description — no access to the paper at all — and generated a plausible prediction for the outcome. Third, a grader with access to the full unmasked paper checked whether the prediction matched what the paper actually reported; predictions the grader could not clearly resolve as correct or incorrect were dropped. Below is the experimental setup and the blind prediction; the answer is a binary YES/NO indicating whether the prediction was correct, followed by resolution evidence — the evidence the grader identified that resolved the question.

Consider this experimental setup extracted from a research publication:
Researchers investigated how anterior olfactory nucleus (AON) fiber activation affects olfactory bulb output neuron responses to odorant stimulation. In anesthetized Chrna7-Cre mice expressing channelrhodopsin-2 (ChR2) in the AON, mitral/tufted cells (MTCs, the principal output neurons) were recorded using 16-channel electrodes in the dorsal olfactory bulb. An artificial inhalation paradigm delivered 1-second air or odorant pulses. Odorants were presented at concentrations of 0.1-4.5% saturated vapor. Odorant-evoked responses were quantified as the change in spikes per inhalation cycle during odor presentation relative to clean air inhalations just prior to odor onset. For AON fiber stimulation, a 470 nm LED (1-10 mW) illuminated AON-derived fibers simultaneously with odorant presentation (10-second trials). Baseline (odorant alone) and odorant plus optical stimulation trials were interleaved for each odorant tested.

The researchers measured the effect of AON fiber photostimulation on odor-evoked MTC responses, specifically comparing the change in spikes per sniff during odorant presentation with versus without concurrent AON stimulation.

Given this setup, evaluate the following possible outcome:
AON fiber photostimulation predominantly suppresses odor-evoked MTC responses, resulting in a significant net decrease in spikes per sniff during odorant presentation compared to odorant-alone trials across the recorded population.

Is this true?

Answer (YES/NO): YES